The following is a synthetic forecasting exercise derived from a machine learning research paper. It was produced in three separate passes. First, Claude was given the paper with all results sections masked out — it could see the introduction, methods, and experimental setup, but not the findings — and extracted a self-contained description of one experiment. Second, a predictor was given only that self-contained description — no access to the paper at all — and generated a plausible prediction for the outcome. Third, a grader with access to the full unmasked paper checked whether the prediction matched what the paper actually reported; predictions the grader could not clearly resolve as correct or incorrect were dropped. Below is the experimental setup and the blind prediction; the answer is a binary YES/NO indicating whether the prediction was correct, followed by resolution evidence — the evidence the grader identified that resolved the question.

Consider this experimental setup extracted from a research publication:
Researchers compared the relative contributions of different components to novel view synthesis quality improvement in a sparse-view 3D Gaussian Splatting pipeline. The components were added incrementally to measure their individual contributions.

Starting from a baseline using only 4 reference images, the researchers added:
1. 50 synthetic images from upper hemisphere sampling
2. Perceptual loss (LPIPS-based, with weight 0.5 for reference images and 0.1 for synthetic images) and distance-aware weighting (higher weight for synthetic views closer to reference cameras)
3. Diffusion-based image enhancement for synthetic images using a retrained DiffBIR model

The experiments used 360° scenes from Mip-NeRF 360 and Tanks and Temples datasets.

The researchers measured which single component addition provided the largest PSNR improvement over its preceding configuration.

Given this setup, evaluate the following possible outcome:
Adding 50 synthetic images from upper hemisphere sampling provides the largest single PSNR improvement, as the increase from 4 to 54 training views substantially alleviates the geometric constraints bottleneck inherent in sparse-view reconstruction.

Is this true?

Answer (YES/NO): YES